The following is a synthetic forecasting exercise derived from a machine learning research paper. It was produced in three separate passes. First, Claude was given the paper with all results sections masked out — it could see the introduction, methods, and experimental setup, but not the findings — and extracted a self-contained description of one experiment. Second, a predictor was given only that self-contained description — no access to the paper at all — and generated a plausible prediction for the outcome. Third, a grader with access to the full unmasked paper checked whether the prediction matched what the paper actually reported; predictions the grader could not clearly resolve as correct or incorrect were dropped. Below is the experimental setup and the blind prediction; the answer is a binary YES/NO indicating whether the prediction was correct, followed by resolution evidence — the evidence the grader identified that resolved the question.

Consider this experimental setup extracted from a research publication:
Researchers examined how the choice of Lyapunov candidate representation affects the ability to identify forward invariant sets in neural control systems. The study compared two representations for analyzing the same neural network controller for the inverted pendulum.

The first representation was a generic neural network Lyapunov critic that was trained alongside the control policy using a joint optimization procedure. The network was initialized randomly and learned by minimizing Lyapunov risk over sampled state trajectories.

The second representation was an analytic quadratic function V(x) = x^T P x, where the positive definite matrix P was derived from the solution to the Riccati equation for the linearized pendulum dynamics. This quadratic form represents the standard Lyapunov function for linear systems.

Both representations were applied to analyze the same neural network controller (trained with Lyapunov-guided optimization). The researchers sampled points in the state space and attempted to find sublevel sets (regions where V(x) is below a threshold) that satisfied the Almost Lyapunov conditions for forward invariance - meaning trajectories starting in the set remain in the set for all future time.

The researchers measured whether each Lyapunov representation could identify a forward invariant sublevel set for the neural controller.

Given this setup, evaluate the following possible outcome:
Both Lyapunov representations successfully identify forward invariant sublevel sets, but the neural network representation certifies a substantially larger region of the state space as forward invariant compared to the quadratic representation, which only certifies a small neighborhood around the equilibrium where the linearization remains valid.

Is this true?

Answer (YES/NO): NO